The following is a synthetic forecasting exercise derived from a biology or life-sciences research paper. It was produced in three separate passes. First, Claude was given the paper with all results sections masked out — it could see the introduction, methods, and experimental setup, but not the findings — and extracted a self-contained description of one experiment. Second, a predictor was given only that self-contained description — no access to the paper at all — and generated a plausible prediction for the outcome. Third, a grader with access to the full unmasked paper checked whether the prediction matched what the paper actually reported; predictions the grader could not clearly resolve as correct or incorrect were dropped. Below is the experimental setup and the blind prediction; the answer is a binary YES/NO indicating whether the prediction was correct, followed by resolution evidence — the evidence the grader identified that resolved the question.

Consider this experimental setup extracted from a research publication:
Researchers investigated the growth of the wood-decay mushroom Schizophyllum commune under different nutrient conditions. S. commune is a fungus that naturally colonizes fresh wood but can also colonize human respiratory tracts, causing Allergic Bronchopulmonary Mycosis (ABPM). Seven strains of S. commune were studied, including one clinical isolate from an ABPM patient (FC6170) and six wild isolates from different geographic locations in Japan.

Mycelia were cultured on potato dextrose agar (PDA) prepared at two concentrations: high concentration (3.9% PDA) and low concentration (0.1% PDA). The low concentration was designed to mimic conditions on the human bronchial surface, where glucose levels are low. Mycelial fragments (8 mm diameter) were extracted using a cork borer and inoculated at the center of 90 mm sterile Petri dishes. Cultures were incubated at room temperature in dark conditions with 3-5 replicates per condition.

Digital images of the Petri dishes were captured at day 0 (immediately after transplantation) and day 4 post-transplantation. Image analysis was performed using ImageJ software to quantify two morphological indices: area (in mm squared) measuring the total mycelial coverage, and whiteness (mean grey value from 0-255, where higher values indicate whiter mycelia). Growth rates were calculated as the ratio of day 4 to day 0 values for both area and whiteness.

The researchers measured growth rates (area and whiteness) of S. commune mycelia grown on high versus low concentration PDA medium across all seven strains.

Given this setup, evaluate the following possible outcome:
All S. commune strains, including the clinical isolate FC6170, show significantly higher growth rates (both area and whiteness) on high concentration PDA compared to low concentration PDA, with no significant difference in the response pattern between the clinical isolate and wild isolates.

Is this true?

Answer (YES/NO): NO